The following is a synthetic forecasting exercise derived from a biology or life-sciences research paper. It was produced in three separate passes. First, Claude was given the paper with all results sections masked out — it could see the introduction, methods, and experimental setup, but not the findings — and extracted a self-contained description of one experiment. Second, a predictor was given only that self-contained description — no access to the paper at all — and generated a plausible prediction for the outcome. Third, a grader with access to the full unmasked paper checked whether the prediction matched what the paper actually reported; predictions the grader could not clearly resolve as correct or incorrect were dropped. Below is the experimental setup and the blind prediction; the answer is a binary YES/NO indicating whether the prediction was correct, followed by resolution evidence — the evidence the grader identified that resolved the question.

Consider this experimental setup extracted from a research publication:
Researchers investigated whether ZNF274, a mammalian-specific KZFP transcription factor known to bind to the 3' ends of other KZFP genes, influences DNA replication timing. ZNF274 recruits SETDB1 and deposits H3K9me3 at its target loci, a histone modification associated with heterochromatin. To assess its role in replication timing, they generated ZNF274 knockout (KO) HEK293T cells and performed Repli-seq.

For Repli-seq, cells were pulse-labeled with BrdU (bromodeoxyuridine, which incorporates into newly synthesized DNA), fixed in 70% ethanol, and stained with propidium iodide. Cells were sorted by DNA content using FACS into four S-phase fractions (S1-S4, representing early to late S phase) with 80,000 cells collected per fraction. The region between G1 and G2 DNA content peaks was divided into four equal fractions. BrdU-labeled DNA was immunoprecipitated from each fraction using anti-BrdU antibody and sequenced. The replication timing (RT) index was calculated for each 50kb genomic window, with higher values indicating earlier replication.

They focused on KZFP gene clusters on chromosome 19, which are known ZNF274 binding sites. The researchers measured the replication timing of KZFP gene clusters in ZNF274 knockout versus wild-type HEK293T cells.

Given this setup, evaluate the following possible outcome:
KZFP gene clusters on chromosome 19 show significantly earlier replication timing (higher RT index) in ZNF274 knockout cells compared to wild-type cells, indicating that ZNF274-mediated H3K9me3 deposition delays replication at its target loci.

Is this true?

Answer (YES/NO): YES